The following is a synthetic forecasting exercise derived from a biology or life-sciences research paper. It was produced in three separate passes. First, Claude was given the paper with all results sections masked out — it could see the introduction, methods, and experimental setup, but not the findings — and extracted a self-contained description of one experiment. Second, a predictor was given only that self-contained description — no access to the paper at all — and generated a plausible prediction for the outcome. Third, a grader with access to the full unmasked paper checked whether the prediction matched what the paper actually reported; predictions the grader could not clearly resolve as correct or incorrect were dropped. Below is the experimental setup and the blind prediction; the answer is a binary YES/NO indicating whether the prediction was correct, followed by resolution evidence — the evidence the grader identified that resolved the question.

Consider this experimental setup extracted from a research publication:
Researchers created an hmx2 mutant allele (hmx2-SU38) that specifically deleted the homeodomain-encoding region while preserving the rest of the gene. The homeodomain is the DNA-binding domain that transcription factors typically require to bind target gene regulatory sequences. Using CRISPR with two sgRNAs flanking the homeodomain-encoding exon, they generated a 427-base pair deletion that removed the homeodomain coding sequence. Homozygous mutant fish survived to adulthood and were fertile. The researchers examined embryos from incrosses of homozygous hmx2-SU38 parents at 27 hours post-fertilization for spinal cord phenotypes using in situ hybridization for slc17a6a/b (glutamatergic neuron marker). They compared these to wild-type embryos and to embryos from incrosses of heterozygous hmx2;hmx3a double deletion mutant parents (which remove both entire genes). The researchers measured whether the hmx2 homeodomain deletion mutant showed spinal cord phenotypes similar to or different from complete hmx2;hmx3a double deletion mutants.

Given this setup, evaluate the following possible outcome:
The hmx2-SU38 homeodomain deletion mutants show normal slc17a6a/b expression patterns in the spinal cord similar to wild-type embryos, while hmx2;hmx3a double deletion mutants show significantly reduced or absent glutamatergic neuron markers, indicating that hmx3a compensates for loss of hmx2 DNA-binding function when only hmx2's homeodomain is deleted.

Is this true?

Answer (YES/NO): YES